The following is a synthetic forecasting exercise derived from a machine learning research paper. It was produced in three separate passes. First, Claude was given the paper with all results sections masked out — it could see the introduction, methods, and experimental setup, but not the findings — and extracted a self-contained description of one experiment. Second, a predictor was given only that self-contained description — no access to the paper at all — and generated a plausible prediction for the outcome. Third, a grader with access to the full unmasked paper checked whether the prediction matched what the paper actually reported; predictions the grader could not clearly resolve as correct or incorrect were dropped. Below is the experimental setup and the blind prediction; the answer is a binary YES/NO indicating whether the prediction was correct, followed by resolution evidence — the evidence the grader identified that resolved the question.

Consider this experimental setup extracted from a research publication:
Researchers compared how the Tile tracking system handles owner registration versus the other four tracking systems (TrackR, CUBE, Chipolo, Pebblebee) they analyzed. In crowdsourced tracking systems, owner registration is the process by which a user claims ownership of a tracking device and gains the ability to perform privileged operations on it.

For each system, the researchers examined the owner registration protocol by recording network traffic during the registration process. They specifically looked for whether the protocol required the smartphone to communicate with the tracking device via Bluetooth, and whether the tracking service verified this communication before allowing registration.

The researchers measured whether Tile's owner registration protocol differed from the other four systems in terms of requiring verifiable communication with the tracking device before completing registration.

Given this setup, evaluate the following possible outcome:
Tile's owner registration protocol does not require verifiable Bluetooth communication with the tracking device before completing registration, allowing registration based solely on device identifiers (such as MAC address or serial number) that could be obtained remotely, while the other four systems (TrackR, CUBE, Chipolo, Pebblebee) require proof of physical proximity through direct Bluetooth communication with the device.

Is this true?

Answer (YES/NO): NO